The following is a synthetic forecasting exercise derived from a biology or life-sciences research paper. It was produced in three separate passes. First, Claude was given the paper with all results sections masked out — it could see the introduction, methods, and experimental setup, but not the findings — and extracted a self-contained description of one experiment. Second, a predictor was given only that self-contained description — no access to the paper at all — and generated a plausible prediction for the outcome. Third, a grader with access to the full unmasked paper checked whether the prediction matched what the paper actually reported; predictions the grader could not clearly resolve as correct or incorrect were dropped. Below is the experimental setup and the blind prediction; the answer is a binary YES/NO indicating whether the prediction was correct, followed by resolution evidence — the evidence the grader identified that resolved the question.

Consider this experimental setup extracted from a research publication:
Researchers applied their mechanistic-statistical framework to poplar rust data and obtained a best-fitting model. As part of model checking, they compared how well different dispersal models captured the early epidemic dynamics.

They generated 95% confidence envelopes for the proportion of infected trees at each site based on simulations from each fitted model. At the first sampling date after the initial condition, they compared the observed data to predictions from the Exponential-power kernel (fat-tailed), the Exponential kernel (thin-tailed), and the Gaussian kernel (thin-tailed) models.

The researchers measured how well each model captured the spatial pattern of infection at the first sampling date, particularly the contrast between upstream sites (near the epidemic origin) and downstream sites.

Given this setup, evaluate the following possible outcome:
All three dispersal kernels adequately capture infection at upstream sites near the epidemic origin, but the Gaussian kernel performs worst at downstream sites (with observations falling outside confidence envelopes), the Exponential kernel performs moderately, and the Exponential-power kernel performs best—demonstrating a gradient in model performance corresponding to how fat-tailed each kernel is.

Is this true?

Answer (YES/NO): NO